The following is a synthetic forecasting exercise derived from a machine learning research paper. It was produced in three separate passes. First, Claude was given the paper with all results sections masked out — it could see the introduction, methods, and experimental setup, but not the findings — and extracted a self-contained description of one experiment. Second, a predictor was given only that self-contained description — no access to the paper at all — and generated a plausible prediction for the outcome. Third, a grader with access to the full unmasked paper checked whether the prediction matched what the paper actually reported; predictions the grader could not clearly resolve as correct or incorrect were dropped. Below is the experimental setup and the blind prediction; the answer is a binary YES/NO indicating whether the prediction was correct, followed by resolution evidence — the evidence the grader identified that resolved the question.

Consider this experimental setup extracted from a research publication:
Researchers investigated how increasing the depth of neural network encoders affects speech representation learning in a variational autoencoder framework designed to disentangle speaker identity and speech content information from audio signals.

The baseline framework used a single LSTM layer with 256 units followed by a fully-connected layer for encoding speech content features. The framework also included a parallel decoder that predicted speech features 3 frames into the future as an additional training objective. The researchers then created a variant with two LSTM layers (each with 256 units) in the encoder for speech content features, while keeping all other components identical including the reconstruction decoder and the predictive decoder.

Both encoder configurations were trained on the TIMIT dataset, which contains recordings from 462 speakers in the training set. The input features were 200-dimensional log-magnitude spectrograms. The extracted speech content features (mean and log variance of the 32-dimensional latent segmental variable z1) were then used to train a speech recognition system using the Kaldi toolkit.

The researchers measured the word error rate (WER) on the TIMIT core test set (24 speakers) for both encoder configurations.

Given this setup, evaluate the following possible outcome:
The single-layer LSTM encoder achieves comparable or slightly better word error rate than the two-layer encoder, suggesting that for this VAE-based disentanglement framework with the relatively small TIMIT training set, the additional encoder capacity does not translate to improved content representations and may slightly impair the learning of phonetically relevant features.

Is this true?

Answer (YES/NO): YES